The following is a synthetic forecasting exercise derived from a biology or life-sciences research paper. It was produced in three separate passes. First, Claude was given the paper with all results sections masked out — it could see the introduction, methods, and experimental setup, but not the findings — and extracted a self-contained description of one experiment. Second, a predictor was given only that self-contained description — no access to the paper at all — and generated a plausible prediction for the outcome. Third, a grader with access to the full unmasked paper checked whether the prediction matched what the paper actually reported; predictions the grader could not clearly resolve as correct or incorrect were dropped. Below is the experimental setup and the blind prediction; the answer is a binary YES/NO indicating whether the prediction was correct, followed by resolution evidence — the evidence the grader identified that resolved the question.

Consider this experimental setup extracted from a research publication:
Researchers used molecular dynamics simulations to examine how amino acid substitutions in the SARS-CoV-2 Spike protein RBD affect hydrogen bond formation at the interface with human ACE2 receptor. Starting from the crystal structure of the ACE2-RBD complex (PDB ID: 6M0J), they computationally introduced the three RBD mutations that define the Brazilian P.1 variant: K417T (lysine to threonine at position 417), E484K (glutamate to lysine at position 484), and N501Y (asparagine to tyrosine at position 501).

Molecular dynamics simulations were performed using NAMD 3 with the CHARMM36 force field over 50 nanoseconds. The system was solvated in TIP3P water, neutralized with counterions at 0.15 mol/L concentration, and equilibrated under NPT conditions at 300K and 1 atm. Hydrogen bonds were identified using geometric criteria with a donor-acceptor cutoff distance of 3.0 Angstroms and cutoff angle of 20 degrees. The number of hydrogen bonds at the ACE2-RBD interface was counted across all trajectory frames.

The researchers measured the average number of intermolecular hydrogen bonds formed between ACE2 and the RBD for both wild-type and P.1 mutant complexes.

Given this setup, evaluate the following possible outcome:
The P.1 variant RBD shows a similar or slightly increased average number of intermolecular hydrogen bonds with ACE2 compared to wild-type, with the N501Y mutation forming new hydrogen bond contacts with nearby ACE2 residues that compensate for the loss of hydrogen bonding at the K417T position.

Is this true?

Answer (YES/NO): NO